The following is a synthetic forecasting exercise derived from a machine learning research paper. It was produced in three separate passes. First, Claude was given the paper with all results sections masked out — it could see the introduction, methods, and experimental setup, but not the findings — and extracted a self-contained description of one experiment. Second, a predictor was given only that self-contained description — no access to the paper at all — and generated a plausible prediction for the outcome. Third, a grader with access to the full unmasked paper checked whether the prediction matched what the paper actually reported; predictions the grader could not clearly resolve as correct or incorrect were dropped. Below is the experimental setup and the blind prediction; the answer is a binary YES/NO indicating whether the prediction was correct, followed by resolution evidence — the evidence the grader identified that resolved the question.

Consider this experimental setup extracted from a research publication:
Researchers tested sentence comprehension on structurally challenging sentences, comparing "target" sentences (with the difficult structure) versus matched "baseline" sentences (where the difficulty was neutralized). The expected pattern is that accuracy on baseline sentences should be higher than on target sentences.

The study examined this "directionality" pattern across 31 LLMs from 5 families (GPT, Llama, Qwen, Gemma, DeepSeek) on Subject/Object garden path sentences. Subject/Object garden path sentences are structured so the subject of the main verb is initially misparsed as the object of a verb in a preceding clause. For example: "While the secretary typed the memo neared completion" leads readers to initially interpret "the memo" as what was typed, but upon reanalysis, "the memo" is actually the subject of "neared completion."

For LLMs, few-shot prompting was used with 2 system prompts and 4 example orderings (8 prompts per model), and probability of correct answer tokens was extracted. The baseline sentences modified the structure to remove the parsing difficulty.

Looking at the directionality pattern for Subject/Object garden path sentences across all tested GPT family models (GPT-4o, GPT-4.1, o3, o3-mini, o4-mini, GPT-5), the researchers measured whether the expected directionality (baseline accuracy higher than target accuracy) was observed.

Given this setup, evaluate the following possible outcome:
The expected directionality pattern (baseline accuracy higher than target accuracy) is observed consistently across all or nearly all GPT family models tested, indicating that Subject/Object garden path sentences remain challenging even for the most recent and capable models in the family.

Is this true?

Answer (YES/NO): NO